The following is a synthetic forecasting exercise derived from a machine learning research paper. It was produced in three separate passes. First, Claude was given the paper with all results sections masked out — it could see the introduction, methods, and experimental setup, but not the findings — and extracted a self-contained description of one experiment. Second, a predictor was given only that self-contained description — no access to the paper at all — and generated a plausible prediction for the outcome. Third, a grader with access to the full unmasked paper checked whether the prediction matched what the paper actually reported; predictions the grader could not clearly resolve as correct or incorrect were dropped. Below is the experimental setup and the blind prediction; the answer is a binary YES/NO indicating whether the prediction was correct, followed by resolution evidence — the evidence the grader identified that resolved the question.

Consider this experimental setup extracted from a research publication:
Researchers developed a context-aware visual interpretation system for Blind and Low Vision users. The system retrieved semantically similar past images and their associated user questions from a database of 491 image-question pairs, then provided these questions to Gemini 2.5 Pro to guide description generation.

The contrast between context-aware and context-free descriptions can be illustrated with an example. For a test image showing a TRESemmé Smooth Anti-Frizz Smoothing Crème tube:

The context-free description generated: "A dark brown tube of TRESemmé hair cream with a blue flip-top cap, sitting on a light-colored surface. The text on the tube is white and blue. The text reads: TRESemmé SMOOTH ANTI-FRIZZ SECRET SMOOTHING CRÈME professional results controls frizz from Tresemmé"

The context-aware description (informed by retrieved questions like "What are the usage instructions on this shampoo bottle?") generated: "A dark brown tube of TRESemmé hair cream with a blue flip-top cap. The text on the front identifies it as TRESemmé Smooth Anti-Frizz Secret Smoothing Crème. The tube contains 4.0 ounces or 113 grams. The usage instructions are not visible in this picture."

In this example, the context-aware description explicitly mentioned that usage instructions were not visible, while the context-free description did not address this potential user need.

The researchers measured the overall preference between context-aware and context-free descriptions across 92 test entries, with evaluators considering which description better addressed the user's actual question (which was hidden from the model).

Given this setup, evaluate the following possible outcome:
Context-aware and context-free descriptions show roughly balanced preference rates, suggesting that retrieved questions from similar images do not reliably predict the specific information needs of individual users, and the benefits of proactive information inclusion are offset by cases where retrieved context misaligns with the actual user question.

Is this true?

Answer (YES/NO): NO